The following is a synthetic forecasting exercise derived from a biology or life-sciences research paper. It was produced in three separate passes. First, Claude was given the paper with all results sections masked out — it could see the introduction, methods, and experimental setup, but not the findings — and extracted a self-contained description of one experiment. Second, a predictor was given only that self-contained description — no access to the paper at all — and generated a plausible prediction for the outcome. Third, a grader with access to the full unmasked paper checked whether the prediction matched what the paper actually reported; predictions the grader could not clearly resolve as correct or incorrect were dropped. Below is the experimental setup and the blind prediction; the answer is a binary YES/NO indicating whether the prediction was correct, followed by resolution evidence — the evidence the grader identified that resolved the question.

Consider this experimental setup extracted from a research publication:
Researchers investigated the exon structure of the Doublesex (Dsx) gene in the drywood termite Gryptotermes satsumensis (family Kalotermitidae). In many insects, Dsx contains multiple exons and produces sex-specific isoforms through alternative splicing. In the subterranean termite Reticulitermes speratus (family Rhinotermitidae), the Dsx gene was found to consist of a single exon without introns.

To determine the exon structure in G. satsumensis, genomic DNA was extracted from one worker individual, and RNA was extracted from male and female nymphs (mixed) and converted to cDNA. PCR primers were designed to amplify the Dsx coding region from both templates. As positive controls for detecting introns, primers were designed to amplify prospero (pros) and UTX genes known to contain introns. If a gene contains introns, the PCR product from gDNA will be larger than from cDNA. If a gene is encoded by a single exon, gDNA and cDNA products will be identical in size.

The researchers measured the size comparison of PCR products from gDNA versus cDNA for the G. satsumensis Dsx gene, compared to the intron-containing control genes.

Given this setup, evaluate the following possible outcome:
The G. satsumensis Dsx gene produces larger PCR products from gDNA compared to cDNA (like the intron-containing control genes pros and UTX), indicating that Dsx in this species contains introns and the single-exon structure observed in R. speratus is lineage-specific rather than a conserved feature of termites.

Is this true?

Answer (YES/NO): NO